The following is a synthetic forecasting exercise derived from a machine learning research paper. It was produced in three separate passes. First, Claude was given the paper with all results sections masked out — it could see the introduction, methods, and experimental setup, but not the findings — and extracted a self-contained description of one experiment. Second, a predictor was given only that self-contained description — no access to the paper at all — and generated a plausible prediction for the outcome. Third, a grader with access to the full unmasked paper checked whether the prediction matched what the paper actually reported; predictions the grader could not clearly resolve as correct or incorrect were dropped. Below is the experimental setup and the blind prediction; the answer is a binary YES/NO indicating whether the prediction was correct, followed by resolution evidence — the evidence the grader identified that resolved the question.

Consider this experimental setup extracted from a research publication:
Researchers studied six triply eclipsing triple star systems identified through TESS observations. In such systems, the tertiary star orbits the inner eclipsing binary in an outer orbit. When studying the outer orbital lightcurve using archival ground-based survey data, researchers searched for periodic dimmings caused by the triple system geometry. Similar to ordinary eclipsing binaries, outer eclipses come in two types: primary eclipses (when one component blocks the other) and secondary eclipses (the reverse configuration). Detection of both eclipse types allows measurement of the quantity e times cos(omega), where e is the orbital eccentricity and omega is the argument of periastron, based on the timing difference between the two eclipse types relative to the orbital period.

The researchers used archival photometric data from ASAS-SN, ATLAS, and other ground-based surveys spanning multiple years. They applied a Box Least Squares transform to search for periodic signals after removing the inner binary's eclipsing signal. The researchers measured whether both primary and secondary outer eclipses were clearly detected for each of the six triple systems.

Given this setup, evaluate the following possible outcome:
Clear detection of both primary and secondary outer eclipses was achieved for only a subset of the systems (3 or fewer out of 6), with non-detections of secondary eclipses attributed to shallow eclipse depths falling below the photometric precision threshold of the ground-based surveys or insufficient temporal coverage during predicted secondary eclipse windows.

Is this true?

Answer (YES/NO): NO